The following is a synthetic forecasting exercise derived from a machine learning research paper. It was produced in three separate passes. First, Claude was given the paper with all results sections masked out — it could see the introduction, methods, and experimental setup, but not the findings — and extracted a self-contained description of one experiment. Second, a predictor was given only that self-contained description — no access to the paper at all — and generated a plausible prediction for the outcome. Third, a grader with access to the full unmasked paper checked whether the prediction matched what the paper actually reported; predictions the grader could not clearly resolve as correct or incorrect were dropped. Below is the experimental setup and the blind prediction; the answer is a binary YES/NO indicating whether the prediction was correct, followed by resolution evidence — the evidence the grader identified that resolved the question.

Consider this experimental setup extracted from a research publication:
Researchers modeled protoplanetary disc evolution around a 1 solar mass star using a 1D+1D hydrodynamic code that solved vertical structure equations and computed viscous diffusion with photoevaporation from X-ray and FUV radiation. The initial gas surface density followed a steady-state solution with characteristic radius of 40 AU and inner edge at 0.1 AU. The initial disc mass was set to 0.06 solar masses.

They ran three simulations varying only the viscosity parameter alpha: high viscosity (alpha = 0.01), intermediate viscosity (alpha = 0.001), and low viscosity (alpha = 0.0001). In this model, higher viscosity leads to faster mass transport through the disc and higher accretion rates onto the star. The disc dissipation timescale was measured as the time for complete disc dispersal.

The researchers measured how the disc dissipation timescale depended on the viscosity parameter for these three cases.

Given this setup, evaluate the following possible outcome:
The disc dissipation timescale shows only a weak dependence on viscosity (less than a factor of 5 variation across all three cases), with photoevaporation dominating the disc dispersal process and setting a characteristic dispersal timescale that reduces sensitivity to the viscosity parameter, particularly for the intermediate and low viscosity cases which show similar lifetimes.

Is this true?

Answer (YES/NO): NO